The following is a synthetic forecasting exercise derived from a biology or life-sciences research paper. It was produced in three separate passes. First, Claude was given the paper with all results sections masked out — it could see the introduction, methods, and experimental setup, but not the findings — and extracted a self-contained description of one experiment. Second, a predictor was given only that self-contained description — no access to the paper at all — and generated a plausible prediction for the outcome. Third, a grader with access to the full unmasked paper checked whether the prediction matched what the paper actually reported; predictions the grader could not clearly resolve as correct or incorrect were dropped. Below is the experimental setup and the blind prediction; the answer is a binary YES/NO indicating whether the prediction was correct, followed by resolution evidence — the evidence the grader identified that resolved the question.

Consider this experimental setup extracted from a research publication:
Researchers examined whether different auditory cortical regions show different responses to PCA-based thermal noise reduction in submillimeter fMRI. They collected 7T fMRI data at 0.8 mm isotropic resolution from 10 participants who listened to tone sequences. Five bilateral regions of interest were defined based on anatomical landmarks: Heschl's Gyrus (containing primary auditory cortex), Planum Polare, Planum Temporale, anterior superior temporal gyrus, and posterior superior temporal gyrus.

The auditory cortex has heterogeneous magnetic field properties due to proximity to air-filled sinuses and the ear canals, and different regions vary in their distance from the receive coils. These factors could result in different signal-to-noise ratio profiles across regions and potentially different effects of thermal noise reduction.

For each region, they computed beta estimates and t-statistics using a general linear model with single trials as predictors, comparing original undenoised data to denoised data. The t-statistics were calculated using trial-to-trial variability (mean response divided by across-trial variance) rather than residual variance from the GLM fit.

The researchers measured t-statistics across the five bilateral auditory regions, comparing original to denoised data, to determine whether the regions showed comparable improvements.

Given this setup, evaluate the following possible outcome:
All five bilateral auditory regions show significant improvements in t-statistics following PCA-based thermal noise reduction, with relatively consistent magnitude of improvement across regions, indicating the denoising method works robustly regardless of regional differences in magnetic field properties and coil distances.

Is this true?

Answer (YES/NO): NO